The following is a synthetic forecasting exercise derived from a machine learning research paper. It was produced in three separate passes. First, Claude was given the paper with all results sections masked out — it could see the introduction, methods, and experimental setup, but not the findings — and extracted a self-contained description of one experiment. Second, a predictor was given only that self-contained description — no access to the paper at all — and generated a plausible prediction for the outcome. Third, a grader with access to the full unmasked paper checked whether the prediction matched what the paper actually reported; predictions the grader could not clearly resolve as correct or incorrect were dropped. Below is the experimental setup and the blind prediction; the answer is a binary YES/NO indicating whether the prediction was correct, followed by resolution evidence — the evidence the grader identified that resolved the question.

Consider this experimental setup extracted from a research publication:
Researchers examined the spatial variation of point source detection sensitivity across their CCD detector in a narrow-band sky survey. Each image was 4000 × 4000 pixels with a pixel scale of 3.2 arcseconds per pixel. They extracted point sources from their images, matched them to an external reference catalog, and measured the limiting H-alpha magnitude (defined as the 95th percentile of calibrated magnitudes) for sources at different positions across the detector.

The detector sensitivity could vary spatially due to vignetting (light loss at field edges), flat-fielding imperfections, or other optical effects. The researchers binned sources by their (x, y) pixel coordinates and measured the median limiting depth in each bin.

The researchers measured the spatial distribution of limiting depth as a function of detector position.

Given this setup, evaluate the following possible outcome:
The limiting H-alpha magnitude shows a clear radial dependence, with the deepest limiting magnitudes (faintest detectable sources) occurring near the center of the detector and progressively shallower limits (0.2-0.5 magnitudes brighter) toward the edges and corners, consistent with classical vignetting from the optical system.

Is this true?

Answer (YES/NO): YES